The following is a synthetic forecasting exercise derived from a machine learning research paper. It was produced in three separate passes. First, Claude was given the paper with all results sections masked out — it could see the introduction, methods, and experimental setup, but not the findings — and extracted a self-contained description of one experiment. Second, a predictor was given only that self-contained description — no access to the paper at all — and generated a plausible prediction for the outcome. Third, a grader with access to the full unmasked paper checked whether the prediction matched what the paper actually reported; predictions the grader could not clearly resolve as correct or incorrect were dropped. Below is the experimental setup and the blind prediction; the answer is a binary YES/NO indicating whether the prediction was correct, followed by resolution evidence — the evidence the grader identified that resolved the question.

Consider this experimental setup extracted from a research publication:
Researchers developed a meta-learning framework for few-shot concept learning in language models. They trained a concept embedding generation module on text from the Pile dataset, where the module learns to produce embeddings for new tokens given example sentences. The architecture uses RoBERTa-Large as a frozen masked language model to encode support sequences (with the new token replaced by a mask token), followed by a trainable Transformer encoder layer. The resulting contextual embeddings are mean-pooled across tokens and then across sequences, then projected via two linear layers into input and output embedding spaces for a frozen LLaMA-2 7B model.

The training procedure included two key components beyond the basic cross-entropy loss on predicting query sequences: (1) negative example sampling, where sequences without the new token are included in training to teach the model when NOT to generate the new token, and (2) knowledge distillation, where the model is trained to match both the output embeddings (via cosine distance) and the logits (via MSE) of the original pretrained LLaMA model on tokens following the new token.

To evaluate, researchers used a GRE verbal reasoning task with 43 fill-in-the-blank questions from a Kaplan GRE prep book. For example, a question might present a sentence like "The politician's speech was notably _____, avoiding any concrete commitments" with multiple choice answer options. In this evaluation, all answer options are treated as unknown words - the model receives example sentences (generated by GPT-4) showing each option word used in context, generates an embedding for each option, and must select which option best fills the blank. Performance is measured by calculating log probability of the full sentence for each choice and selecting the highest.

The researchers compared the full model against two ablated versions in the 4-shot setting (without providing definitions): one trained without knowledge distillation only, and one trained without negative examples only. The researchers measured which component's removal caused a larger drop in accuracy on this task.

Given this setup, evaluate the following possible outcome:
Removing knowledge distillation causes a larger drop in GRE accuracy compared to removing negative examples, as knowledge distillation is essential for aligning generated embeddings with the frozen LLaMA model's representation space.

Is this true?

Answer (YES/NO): NO